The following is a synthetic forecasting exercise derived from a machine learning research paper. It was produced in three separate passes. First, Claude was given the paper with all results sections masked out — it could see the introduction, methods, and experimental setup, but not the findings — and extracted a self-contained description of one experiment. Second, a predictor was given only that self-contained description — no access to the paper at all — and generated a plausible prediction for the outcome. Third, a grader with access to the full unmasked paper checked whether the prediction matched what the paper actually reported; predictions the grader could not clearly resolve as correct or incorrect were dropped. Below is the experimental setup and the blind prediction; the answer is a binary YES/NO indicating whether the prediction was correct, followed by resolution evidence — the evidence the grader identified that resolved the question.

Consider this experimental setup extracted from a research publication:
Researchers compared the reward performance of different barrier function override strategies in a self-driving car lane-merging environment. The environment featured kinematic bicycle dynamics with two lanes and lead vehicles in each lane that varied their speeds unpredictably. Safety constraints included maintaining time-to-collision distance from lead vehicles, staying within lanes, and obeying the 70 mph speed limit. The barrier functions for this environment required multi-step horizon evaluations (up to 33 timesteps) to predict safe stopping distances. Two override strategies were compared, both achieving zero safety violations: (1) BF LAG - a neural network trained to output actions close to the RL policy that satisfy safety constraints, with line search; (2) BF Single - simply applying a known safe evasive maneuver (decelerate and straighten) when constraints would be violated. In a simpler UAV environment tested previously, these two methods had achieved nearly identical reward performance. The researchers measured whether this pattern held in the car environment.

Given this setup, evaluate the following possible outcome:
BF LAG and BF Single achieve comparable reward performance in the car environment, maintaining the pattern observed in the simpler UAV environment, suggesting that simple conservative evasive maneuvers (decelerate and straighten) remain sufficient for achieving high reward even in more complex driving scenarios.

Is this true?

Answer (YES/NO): NO